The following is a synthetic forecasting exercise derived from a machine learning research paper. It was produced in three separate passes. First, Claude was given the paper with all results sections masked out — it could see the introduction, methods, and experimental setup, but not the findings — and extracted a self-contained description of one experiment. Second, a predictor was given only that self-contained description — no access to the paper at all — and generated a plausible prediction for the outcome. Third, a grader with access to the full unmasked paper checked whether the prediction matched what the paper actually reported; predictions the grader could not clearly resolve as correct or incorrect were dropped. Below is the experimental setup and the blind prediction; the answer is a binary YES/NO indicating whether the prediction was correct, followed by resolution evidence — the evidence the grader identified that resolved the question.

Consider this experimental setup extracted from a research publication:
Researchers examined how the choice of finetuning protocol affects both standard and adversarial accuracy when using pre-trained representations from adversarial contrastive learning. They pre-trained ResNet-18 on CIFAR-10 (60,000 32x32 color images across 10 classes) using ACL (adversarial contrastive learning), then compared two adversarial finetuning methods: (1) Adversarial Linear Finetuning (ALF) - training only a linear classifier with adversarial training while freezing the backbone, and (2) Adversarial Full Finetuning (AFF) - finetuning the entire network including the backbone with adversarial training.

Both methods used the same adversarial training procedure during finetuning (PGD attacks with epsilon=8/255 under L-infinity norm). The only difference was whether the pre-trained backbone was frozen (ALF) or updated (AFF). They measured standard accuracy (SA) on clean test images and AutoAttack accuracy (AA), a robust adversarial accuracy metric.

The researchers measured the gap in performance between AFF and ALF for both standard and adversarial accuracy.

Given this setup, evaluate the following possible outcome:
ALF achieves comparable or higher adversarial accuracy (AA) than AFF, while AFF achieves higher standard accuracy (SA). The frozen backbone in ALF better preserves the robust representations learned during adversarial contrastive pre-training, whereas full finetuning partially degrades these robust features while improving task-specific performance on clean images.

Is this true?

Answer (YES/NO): NO